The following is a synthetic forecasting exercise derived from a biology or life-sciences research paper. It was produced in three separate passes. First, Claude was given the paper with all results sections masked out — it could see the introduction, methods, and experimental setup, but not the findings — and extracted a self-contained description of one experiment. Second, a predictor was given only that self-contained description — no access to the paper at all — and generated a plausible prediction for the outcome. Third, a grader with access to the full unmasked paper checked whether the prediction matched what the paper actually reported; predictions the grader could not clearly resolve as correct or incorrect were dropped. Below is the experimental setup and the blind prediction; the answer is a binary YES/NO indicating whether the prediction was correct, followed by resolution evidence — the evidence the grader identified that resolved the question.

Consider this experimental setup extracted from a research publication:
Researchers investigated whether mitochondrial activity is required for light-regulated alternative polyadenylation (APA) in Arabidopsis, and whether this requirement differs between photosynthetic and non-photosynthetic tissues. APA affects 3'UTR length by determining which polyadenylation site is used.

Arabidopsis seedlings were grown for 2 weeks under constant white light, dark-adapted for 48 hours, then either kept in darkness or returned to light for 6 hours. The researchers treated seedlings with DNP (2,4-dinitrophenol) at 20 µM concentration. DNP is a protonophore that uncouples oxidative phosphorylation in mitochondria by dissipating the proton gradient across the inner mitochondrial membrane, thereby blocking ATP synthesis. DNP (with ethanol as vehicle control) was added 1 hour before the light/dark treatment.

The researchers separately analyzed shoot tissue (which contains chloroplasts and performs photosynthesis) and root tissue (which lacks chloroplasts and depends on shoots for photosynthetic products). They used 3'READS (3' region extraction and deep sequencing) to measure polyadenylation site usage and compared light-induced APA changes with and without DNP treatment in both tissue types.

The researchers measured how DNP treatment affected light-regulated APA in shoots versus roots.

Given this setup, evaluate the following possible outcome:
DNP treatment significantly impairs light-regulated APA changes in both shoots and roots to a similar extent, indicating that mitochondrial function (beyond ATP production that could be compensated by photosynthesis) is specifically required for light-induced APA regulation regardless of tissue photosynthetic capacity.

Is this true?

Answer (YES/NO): NO